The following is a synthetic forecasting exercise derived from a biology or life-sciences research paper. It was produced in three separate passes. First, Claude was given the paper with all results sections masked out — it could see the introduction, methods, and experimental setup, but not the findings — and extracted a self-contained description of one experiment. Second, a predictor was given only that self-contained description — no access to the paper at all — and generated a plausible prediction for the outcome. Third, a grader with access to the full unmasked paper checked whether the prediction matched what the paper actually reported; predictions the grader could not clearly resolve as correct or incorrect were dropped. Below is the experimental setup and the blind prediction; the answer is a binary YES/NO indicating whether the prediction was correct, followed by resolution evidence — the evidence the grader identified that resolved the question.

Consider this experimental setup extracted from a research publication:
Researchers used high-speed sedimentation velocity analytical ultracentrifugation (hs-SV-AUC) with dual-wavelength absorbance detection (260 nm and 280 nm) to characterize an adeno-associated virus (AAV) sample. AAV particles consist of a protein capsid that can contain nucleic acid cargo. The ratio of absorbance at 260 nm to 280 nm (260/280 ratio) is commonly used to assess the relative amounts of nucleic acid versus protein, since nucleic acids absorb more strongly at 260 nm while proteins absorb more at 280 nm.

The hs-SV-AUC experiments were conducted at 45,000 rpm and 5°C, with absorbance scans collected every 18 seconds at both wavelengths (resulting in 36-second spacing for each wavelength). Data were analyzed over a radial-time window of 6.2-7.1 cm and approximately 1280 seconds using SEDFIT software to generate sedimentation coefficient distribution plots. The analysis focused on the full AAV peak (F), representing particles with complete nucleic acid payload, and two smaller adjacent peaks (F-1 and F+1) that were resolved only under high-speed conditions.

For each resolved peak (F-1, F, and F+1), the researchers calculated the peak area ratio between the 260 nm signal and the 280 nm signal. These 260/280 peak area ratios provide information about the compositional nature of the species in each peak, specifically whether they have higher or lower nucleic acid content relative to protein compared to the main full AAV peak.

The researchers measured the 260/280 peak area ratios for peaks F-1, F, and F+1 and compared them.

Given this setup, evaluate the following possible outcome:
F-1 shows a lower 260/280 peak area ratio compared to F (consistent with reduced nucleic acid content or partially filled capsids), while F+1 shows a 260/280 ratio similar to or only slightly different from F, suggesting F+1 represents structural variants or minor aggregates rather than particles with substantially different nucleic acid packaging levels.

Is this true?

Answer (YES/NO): NO